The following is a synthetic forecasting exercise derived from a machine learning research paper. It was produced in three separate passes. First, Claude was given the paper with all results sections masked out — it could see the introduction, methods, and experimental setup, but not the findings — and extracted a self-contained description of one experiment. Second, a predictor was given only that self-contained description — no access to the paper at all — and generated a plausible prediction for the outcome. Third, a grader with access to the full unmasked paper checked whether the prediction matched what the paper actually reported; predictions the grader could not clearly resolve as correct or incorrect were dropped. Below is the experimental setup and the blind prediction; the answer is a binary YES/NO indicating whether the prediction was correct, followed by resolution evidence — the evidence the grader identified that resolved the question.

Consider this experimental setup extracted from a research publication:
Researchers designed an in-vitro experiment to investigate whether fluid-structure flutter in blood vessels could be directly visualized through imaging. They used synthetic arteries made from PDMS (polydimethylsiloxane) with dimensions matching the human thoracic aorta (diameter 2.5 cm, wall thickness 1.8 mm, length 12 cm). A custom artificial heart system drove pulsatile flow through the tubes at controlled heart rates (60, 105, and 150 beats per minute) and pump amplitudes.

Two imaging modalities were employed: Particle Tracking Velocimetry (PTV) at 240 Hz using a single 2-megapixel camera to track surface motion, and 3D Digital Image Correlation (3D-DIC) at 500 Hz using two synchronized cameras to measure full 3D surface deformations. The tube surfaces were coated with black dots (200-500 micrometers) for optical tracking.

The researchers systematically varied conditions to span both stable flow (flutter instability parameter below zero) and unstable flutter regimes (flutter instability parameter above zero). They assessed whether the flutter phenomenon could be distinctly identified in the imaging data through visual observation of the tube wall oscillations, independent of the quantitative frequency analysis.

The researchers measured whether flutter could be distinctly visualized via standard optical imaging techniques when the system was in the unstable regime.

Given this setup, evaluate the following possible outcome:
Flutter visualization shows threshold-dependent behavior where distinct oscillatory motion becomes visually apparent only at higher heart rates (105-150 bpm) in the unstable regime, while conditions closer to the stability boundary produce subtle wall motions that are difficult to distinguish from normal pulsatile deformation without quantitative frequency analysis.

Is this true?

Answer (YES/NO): NO